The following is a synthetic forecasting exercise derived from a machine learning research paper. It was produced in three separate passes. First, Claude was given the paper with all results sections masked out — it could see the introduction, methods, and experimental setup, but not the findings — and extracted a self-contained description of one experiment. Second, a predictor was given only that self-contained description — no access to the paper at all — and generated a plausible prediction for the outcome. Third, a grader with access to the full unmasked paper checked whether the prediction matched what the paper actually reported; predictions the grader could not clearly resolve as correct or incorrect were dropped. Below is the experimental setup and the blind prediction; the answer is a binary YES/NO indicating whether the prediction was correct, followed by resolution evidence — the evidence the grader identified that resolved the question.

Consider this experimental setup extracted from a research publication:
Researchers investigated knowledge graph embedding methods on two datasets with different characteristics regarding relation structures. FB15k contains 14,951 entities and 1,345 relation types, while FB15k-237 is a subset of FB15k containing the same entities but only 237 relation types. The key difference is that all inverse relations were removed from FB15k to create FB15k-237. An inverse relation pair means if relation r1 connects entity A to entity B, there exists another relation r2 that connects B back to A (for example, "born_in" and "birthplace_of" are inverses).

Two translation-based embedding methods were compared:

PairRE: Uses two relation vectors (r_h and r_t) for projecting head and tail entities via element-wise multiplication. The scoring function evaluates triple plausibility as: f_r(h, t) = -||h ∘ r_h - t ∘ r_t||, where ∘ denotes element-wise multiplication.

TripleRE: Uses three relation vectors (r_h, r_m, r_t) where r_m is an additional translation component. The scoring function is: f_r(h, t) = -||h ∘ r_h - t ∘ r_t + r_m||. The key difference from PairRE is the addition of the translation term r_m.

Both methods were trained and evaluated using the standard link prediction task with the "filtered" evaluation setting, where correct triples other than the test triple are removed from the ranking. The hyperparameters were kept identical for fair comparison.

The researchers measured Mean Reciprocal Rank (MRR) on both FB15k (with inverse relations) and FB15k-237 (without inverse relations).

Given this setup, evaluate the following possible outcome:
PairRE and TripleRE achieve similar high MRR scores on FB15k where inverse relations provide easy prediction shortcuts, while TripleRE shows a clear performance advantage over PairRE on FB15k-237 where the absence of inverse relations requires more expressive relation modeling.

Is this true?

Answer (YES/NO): NO